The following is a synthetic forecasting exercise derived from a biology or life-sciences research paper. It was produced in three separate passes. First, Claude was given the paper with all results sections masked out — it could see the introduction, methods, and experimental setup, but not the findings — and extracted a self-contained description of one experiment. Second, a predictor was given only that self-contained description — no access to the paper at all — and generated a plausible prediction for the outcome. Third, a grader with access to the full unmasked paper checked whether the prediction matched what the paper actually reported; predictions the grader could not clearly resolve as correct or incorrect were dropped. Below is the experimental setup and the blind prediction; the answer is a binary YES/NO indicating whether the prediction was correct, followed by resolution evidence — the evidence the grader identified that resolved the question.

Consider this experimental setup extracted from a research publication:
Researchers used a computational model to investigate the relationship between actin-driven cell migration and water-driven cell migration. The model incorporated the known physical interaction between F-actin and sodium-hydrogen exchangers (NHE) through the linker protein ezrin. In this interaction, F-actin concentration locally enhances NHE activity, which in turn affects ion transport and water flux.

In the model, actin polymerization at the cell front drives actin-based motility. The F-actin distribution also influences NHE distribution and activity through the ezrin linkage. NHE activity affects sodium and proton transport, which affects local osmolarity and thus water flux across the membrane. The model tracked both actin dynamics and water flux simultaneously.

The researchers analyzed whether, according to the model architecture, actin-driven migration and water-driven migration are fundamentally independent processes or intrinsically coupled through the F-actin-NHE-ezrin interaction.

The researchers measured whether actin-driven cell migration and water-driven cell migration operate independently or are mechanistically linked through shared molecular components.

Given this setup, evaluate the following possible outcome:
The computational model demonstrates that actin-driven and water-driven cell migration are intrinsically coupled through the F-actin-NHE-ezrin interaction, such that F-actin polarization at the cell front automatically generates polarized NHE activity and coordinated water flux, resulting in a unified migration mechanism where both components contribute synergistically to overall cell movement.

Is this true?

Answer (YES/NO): YES